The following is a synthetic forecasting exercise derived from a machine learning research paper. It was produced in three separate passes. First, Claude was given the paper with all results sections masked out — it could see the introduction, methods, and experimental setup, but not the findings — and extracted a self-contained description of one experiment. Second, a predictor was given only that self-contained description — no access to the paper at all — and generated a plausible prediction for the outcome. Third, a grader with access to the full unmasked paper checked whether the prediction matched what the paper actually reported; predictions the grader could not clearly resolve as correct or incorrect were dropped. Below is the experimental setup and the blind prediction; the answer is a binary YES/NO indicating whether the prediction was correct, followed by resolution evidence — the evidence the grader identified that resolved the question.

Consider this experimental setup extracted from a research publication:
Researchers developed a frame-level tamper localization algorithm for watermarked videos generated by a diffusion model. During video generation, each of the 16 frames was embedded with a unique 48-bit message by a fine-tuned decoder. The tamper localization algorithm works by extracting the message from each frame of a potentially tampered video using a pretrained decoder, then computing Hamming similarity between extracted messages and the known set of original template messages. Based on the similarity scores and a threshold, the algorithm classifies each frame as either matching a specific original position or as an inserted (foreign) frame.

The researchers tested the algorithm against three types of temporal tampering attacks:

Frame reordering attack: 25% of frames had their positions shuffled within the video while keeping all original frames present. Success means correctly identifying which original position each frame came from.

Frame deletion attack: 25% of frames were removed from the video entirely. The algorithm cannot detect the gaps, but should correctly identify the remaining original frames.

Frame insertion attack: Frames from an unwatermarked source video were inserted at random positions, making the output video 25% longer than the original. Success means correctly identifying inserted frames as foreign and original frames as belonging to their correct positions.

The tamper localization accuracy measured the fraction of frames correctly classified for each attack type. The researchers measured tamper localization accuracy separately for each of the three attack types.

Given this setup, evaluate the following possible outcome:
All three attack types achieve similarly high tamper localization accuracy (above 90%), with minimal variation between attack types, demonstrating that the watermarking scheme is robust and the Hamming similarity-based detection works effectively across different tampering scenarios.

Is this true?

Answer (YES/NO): YES